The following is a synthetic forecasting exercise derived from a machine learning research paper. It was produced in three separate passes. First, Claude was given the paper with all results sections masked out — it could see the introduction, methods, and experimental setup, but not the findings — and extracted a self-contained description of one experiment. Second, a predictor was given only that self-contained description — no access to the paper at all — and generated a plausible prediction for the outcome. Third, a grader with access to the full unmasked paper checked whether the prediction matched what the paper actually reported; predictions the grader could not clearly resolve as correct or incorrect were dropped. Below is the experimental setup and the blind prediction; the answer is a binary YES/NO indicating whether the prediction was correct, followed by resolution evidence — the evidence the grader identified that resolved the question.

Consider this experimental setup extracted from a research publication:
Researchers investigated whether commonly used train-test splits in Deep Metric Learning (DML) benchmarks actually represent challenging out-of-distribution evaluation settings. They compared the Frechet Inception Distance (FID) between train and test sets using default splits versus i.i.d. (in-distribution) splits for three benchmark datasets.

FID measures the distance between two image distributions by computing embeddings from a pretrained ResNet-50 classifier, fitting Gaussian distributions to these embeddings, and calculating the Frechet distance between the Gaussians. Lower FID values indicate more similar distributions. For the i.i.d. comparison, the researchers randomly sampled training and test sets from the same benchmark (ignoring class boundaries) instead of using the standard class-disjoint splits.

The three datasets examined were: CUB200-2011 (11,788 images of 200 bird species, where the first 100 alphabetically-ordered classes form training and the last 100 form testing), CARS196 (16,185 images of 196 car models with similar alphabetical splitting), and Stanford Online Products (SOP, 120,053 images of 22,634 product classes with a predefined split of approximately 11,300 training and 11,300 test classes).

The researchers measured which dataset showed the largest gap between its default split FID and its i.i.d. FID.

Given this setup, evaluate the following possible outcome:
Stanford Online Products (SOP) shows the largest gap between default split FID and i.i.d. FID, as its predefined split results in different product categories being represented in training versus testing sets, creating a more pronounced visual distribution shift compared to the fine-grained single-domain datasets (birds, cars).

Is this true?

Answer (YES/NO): NO